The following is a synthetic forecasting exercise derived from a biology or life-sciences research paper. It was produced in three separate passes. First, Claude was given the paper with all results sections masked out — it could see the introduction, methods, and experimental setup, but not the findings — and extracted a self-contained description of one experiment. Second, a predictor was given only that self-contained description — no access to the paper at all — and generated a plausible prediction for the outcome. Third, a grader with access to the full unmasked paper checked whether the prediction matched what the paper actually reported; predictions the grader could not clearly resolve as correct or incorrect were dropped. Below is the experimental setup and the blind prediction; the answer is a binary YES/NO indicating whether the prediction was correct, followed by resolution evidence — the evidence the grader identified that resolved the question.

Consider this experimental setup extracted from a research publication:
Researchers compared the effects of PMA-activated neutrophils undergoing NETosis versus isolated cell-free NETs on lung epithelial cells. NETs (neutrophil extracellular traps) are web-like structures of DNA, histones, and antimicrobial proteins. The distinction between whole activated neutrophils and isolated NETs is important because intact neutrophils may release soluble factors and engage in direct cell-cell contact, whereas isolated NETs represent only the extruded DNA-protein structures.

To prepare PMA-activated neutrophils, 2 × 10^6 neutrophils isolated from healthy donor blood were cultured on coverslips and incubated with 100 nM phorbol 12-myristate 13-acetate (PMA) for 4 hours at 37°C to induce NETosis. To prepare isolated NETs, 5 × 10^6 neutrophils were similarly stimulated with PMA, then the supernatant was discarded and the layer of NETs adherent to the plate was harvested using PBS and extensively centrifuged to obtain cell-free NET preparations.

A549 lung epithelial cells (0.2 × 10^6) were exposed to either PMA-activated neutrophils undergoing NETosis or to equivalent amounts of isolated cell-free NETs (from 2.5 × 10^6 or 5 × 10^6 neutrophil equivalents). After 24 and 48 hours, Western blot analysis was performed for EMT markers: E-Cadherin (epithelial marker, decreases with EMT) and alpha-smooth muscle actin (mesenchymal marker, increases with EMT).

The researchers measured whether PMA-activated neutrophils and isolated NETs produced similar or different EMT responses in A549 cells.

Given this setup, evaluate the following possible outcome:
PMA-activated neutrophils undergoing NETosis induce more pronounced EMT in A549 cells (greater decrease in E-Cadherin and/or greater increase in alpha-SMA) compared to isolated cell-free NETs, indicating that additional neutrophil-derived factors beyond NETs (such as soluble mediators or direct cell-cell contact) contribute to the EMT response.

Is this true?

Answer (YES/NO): NO